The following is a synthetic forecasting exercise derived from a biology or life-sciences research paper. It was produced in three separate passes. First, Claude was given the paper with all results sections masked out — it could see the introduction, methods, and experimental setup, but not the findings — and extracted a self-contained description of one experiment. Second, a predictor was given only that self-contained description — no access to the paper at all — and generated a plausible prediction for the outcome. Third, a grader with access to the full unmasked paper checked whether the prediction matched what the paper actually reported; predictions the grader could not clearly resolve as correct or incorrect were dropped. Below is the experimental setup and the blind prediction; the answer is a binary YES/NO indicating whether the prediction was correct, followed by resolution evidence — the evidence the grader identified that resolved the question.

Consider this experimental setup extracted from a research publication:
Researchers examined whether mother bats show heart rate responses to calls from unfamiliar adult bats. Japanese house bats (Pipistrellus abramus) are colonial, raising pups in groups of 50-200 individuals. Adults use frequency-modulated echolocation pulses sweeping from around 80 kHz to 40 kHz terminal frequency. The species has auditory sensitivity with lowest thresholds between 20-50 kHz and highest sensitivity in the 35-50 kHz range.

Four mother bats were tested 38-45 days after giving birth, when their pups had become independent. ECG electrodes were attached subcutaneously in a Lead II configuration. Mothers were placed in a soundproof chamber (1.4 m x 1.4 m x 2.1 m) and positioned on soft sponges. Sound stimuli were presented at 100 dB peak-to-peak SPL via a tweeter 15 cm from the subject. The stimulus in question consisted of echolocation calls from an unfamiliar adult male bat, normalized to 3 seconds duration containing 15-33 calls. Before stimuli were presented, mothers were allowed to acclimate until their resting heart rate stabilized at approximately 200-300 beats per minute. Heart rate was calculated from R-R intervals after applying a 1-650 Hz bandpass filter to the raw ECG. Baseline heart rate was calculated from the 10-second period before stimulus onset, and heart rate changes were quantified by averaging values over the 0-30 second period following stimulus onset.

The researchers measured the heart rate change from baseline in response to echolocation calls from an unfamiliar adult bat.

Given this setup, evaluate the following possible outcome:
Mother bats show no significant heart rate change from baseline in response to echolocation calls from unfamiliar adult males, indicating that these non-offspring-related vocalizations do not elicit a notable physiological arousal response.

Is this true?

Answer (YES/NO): NO